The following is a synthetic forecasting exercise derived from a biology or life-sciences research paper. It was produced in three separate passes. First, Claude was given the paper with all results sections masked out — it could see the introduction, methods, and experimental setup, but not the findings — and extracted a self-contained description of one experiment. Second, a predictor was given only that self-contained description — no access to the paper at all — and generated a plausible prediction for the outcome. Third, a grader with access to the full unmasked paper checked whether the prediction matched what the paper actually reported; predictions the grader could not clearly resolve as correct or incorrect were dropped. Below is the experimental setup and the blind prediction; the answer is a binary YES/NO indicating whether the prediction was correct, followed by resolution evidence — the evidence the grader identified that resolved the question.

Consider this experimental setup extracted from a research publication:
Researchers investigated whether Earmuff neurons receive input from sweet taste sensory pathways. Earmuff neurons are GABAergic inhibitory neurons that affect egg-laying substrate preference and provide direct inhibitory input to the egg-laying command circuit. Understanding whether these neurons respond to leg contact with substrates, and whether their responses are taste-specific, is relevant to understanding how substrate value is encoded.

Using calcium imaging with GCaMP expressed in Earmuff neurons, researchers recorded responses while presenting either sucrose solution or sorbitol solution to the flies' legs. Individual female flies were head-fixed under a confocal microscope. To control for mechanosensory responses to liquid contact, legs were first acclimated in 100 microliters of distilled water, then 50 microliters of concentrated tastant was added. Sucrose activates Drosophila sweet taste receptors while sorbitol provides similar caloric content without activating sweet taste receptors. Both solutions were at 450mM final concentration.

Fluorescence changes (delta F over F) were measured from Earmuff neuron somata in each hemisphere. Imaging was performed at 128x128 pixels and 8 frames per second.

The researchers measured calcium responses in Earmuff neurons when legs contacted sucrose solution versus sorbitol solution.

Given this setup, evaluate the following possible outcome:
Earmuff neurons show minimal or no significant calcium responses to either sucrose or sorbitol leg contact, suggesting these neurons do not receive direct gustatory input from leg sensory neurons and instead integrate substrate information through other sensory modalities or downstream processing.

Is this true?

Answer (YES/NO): NO